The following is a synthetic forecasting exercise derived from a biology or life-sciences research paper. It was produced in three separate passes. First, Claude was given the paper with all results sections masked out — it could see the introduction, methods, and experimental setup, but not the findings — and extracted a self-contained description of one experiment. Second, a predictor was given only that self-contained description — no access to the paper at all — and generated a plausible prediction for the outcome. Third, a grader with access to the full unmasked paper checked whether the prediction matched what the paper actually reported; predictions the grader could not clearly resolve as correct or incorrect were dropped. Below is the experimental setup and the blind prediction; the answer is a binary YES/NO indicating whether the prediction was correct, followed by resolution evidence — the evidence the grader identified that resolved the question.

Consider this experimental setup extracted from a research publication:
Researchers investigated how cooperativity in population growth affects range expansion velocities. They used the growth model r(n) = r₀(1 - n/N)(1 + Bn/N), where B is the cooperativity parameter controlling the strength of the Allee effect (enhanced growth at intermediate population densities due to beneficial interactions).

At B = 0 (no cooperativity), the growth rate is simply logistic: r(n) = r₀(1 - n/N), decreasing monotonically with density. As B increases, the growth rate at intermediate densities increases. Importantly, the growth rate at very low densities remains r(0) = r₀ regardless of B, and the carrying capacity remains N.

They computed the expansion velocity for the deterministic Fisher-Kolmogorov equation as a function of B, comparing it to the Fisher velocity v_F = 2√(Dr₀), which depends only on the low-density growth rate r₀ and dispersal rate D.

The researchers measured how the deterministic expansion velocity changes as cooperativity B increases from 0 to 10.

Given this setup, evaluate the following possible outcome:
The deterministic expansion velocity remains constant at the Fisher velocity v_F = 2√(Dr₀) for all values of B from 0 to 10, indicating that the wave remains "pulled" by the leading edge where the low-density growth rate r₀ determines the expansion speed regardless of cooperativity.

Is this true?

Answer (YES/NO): NO